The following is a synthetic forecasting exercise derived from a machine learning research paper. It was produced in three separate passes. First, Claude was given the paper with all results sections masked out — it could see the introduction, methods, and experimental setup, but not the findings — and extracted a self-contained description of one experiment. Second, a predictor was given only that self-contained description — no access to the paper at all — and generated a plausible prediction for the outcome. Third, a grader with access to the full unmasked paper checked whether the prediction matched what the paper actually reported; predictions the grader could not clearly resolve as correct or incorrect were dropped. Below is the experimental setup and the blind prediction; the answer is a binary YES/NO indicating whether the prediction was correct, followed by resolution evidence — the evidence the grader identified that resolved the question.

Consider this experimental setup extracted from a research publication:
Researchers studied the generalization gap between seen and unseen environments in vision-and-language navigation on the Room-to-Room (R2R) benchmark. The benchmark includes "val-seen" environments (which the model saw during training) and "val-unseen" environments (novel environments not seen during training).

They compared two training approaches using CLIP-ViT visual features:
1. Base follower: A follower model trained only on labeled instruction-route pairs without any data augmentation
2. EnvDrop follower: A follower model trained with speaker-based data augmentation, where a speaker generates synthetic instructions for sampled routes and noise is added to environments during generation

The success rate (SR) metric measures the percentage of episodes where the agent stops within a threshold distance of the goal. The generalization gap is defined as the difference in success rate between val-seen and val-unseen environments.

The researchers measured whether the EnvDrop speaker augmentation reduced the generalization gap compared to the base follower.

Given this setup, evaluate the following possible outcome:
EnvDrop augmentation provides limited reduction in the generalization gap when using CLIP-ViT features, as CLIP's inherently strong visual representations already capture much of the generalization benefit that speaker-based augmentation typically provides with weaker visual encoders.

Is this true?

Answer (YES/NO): NO